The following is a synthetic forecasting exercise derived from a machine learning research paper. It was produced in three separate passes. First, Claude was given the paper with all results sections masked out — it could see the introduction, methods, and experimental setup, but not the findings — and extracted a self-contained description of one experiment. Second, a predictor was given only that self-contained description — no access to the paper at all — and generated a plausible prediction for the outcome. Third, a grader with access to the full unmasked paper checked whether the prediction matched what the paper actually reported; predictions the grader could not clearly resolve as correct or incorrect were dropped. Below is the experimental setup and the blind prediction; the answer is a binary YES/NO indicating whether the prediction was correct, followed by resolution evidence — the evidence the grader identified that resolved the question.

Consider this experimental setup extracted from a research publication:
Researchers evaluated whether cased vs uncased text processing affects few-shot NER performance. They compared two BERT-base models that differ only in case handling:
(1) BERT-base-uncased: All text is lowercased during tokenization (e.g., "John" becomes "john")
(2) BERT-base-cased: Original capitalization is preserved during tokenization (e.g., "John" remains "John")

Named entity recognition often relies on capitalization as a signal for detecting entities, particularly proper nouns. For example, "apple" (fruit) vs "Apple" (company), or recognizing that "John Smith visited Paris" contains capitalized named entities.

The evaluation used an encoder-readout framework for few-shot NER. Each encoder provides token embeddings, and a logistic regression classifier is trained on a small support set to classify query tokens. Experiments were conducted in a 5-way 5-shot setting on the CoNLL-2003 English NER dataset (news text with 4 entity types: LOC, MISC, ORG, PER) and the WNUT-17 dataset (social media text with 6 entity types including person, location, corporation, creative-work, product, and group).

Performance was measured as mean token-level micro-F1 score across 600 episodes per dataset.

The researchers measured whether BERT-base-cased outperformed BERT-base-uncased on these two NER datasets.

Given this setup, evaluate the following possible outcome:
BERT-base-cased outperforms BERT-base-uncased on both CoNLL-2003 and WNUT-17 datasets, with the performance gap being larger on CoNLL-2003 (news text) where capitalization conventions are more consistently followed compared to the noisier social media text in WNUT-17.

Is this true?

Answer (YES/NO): NO